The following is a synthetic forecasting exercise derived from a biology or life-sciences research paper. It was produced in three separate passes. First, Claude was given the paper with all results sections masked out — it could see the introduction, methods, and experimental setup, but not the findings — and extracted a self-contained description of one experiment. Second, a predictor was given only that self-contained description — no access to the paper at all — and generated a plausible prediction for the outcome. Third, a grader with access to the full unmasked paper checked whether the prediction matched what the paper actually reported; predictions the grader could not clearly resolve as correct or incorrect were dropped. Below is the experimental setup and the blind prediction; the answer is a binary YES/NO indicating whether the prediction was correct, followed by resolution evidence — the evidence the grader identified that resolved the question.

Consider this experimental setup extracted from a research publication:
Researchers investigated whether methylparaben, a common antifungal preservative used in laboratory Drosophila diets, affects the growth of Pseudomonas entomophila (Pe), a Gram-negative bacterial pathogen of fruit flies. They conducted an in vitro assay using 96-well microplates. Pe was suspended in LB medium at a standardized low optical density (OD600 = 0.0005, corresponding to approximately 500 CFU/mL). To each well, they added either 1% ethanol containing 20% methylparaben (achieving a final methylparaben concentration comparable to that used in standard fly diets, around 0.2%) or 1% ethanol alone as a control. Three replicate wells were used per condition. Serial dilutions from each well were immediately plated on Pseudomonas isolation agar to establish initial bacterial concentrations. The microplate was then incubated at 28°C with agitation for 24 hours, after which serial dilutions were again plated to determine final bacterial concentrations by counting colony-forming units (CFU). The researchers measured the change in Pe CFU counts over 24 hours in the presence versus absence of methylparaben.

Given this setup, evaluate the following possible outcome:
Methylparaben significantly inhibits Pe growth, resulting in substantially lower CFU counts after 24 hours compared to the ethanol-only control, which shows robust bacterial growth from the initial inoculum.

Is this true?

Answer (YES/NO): YES